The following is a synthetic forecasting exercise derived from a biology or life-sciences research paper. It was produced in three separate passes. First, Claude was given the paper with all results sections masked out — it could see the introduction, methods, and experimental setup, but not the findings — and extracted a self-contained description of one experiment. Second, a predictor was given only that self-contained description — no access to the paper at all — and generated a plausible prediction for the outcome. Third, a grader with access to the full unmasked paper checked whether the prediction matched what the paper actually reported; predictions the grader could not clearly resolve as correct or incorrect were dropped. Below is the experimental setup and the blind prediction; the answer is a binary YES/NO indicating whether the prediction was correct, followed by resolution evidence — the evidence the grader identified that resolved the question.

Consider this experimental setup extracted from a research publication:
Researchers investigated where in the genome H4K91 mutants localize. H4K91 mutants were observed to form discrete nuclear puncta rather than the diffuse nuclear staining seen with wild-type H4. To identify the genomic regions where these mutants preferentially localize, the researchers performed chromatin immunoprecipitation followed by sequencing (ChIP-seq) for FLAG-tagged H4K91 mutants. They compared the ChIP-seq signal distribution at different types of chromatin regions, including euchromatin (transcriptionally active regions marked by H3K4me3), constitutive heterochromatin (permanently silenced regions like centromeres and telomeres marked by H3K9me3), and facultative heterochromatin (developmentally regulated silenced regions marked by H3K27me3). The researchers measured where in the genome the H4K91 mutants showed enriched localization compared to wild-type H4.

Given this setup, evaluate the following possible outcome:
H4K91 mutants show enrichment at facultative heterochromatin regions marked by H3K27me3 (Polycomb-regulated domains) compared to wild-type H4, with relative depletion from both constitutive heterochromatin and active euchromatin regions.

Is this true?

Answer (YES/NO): NO